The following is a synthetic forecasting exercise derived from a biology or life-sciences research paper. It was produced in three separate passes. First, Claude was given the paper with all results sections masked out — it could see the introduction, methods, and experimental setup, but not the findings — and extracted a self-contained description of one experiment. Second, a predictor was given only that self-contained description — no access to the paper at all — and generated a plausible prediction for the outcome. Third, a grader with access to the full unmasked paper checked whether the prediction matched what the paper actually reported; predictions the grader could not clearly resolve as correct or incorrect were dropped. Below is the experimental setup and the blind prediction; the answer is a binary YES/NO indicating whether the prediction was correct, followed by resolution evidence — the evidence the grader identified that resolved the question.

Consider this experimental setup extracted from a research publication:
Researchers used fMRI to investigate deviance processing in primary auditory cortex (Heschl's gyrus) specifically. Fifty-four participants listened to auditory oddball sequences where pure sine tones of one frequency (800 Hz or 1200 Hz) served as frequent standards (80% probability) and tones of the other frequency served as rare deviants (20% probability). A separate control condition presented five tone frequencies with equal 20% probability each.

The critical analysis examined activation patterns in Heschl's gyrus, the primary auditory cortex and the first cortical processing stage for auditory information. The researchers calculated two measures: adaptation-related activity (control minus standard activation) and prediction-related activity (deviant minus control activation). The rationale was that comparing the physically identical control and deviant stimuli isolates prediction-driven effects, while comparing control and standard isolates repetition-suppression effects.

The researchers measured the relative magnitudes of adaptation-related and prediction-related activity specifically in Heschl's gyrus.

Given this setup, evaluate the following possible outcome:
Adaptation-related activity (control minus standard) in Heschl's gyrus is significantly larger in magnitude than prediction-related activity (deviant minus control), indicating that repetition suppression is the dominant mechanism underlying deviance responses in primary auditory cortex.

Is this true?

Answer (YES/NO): YES